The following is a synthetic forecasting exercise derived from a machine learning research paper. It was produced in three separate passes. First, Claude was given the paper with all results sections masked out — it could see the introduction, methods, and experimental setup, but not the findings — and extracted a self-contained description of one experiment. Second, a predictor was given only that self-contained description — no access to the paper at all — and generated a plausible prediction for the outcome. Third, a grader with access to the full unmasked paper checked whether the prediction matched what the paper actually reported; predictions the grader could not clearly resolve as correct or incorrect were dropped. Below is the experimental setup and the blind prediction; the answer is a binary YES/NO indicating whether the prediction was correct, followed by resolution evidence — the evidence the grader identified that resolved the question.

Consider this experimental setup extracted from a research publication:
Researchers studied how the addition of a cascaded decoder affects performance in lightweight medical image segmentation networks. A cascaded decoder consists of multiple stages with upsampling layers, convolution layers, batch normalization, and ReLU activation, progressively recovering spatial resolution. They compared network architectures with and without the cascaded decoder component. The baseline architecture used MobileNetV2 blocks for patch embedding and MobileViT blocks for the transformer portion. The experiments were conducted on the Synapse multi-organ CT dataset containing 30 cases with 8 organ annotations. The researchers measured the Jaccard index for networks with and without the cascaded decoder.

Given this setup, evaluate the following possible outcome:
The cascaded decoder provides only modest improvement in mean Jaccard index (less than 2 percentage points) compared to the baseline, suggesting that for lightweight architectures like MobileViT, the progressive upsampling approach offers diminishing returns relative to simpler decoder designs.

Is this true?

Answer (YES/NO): NO